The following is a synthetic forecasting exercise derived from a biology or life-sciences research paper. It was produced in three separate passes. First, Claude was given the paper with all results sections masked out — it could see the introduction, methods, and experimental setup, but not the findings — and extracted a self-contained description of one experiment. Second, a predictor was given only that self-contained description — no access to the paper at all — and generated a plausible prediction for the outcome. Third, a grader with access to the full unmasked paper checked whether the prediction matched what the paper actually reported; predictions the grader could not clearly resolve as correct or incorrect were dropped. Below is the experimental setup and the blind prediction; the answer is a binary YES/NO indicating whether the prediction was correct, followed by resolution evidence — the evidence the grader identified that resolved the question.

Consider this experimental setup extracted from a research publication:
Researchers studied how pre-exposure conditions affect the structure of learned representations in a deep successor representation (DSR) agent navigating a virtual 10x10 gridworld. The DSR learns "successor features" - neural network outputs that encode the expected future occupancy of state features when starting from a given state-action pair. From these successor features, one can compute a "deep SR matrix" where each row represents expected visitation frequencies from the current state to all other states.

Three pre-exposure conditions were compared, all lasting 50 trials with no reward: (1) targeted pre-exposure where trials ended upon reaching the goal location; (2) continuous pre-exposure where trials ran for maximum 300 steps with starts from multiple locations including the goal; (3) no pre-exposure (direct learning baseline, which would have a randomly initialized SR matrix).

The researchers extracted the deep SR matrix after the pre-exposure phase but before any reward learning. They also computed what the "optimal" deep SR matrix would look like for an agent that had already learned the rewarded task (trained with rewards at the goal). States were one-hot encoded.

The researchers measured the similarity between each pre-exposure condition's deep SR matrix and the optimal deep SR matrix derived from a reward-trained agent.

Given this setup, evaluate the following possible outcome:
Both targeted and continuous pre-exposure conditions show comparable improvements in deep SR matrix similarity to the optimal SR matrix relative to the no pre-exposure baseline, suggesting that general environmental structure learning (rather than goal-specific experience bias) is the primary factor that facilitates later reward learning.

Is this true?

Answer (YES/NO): NO